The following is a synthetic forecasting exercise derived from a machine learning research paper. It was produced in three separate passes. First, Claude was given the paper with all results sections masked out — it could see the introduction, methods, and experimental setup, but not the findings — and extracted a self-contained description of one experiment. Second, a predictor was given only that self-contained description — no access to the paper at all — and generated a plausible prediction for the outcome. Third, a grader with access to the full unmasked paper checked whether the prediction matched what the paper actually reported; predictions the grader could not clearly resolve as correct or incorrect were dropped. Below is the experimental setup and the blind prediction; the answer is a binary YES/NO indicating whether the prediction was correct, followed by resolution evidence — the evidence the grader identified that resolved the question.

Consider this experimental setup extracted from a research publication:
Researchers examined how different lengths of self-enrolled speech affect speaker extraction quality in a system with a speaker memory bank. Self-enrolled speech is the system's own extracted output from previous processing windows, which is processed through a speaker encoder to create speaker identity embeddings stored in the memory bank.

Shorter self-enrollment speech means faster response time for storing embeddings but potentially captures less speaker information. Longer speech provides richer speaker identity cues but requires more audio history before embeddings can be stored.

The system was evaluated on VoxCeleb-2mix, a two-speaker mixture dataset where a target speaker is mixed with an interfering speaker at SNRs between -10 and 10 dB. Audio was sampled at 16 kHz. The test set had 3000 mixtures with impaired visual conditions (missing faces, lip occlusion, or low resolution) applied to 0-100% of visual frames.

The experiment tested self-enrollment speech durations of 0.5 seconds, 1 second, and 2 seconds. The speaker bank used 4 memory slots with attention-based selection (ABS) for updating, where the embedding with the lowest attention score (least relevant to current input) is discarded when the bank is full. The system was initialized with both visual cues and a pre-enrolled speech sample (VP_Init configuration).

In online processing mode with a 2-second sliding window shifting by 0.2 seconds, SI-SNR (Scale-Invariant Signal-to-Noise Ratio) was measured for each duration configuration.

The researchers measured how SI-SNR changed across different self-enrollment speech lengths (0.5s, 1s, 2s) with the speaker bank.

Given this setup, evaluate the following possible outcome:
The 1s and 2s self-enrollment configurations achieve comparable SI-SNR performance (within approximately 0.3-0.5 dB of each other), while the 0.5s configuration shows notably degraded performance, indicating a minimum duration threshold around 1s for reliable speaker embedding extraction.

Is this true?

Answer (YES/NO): NO